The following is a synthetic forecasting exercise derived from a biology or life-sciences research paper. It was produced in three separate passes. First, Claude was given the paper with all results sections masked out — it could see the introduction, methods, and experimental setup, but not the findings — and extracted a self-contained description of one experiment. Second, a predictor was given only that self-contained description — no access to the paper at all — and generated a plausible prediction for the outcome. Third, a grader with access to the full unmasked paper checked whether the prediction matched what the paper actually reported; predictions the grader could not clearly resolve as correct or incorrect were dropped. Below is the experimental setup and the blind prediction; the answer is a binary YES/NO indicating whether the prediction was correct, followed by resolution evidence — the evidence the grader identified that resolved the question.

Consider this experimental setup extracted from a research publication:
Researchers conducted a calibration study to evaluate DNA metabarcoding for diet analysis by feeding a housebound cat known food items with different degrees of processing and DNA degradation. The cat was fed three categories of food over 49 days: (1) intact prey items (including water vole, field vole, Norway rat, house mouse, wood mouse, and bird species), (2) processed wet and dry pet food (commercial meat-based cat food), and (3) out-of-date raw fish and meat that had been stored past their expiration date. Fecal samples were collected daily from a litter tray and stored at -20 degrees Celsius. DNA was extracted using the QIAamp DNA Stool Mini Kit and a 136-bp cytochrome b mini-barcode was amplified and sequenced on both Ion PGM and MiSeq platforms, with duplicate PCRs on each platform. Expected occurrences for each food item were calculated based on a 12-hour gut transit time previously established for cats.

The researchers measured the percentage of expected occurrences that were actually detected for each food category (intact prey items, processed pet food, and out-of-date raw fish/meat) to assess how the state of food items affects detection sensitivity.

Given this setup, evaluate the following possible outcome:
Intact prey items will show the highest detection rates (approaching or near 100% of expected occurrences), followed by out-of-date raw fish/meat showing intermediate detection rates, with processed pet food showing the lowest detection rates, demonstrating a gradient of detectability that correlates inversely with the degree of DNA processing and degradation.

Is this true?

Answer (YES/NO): NO